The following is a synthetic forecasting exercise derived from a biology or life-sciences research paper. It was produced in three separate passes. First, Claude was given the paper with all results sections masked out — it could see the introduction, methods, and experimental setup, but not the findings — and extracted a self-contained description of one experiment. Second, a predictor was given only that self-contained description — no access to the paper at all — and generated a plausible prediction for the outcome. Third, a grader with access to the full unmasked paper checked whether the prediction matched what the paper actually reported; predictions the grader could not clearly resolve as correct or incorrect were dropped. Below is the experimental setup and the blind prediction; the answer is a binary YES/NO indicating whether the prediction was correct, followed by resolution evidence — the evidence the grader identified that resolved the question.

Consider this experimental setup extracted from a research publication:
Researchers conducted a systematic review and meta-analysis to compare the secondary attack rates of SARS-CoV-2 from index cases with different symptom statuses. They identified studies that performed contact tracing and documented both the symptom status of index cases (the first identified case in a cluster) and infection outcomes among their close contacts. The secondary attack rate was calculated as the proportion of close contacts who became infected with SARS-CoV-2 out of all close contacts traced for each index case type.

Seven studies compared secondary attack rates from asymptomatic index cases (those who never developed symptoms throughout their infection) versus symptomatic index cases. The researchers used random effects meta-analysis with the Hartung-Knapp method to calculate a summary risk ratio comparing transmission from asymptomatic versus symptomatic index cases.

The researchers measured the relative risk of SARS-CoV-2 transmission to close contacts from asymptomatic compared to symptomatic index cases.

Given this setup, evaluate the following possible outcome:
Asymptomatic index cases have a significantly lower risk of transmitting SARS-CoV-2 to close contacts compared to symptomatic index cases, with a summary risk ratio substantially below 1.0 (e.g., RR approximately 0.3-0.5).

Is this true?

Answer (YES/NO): YES